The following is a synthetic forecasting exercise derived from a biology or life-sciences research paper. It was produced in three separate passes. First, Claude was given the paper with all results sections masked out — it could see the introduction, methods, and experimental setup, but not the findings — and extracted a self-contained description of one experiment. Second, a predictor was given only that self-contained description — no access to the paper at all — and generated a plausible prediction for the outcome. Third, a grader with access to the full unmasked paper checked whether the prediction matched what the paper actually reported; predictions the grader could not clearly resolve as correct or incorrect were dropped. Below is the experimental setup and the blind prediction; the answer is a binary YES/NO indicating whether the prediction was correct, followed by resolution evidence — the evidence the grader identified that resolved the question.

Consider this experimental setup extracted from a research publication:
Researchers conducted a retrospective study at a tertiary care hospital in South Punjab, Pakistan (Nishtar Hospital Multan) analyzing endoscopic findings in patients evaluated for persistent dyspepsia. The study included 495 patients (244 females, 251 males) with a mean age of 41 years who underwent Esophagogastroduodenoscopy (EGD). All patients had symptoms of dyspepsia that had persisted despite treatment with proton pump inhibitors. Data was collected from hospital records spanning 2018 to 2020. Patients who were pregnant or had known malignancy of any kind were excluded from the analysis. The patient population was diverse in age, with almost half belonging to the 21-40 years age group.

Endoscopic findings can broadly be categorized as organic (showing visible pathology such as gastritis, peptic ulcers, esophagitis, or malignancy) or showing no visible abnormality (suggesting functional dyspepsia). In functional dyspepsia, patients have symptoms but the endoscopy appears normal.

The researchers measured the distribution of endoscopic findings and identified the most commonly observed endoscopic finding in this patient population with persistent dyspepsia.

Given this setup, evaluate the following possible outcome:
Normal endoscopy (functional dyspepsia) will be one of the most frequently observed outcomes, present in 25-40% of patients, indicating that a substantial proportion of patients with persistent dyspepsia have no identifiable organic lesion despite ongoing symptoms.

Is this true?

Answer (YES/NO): NO